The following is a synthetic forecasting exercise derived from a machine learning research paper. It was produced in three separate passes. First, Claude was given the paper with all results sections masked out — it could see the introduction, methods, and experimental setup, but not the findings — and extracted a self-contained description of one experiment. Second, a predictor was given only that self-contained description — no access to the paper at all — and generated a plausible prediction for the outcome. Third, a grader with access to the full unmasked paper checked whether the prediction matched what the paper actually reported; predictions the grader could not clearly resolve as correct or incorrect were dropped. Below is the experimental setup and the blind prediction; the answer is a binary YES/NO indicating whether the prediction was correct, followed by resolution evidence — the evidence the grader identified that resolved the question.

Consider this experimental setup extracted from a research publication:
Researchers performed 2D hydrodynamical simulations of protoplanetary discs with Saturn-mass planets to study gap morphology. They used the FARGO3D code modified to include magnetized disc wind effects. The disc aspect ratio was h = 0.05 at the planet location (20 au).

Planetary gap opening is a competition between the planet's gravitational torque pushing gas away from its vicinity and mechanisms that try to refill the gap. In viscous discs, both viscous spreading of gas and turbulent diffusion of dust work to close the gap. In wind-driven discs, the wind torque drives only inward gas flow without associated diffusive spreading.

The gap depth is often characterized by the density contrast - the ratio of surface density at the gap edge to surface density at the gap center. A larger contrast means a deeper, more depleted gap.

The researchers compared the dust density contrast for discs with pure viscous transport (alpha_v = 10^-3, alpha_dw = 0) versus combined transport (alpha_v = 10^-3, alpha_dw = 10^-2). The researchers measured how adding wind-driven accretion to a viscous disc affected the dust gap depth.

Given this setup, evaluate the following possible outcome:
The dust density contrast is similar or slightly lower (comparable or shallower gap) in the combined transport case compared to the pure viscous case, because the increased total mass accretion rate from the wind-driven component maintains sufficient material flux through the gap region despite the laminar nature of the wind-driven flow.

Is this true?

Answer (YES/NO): YES